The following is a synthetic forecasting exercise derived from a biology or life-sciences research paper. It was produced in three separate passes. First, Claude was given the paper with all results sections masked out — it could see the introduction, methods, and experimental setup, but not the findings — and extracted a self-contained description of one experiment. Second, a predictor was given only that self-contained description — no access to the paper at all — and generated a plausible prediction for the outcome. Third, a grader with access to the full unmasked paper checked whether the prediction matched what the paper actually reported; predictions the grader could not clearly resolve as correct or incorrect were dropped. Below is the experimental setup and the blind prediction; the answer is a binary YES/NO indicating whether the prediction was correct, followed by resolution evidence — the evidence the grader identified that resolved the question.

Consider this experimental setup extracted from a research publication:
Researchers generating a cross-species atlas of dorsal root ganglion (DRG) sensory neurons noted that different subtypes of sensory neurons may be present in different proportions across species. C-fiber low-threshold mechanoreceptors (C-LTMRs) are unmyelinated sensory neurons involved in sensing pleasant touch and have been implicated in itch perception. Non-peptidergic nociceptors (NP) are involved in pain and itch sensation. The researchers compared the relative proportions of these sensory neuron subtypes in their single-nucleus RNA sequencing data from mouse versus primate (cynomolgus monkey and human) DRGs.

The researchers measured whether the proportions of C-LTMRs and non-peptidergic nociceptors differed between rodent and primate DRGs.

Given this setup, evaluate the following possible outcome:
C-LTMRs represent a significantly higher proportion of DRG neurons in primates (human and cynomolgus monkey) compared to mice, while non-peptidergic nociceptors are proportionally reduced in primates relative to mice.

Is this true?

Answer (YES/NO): NO